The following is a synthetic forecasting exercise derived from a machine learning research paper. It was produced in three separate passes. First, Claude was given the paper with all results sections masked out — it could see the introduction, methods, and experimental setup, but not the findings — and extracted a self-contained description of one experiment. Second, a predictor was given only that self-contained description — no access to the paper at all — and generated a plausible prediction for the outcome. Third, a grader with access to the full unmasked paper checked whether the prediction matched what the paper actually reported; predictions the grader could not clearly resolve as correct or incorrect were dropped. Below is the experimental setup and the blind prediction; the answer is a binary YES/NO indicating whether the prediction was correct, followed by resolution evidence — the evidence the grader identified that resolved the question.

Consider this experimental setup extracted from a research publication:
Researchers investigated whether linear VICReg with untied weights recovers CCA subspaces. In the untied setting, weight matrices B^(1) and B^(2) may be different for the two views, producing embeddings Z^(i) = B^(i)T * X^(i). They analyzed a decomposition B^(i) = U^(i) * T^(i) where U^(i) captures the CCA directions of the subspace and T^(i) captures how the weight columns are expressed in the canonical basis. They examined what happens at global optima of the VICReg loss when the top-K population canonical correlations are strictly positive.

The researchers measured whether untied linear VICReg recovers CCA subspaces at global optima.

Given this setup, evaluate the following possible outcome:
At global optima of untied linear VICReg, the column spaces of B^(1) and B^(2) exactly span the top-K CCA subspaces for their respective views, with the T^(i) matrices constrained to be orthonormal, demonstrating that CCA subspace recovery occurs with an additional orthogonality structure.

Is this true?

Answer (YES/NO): NO